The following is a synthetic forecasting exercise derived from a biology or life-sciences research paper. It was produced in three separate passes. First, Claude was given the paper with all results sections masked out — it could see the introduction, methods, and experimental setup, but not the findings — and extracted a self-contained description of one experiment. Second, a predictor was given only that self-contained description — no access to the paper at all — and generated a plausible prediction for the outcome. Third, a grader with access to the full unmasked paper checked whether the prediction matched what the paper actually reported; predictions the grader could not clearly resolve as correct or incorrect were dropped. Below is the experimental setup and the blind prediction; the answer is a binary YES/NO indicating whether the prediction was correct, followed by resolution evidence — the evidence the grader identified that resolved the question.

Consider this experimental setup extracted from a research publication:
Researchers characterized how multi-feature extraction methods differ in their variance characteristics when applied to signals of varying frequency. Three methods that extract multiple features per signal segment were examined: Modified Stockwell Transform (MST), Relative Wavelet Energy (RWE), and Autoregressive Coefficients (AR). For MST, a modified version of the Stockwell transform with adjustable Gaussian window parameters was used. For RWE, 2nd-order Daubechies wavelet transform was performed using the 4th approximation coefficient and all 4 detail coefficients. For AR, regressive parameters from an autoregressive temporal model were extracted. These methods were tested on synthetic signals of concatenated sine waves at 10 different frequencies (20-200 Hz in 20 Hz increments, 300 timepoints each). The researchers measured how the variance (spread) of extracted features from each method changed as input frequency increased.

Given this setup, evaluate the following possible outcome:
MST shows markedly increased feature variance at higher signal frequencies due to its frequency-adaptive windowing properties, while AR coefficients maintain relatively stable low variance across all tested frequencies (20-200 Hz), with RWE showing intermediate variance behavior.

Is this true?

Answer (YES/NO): NO